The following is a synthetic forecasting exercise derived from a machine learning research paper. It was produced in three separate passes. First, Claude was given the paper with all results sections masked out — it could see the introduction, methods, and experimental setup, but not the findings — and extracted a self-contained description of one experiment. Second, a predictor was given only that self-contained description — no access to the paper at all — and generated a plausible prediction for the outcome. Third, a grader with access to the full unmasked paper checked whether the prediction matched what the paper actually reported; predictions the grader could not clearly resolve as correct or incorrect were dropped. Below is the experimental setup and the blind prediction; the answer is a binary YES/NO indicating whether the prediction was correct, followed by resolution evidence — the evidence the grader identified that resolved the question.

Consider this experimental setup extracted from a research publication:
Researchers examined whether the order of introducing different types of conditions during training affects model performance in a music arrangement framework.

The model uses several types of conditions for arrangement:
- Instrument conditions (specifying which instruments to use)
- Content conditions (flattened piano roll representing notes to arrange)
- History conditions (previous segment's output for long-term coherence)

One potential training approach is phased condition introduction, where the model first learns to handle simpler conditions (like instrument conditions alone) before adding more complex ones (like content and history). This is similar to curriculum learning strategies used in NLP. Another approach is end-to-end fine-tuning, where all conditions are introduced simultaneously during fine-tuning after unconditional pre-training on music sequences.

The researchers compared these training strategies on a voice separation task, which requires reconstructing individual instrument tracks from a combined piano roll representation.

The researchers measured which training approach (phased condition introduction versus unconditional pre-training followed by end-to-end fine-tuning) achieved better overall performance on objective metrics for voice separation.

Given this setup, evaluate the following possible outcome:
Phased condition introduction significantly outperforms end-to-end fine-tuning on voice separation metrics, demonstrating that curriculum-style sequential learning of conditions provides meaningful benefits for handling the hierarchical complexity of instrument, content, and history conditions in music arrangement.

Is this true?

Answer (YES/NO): NO